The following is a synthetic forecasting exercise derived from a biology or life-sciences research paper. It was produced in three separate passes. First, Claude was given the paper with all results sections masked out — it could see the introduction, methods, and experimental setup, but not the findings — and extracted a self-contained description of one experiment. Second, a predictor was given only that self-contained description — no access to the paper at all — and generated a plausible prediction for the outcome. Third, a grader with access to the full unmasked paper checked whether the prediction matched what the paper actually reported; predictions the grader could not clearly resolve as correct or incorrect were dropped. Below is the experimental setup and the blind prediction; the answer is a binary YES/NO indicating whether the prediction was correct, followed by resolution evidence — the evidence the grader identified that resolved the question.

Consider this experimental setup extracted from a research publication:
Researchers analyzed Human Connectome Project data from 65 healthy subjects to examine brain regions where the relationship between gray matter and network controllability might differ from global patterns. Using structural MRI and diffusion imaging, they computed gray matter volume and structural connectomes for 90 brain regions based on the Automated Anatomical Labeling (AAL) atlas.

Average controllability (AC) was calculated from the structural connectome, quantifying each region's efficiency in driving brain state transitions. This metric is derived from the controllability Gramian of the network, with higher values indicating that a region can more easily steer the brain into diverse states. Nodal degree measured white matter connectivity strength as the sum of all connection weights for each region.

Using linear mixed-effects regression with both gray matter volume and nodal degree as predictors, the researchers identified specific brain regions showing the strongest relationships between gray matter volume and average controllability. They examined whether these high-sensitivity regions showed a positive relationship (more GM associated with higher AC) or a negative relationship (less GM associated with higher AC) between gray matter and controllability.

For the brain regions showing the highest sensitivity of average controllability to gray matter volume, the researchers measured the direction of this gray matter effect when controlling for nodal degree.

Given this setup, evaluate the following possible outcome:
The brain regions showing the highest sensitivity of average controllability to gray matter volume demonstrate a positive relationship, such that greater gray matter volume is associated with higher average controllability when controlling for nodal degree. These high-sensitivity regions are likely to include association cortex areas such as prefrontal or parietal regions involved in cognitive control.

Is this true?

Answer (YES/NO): NO